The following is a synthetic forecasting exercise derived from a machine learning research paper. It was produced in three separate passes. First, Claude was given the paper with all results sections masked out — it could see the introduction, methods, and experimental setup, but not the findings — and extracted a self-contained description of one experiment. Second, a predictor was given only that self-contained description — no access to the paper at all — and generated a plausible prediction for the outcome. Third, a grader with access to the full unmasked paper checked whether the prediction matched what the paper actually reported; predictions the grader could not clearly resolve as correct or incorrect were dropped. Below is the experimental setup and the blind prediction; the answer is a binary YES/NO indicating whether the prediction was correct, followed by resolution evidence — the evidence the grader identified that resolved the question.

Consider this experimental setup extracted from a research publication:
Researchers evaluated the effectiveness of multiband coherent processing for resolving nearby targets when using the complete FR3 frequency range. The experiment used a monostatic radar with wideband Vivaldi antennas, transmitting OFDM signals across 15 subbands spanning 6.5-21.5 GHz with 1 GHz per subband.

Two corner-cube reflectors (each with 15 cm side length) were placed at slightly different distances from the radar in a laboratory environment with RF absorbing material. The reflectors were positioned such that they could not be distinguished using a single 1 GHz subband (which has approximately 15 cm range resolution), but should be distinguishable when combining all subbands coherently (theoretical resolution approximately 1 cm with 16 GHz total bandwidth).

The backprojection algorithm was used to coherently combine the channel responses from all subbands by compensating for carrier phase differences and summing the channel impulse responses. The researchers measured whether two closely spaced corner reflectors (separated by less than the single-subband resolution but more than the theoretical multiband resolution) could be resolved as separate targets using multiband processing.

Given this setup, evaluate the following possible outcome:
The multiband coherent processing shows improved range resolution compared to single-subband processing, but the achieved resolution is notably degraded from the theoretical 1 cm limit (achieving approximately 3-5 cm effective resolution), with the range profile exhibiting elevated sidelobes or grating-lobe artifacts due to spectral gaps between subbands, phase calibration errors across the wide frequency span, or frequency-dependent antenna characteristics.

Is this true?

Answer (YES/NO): NO